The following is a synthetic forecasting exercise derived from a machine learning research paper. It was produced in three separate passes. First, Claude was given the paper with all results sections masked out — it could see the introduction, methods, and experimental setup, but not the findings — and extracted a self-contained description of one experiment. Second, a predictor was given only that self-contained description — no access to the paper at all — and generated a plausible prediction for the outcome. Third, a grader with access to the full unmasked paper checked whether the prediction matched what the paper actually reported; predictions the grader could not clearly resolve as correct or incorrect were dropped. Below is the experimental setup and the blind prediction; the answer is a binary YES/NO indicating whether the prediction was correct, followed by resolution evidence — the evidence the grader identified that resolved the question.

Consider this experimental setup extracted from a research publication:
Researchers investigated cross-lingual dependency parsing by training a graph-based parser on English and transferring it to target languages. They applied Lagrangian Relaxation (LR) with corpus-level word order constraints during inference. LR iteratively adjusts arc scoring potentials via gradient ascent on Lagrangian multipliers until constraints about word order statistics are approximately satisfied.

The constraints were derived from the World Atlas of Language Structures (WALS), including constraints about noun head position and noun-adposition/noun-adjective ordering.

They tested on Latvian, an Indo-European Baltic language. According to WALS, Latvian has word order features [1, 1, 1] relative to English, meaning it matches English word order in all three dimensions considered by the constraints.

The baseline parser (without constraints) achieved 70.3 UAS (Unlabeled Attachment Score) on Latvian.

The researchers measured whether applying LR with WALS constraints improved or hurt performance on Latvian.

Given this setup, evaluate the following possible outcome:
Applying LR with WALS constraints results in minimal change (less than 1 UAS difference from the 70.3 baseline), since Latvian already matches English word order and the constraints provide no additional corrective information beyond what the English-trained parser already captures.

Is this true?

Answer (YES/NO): YES